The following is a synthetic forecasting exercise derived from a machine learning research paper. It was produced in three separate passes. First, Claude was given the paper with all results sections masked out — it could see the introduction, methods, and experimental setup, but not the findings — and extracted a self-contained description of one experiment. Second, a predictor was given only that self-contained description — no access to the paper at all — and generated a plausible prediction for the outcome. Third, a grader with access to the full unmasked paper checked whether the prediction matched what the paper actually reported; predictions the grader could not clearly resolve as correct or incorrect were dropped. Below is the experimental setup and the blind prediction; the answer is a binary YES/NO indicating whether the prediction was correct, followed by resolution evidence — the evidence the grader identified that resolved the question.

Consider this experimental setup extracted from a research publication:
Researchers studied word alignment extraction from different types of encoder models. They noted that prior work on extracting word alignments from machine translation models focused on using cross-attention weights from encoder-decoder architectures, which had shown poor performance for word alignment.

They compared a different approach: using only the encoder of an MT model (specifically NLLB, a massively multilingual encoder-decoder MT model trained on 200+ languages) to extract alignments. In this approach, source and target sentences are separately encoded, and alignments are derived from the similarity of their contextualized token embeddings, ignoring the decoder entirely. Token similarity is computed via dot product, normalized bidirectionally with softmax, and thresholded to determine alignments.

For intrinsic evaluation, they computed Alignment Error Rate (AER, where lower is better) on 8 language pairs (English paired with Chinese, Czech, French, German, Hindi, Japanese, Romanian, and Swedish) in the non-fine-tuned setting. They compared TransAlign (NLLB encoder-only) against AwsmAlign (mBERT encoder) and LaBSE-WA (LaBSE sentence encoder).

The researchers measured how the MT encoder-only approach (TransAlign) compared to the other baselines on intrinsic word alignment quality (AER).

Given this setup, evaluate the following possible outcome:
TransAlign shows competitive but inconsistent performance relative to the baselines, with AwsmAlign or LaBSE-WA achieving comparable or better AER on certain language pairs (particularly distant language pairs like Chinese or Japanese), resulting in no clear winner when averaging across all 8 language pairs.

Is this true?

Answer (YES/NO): NO